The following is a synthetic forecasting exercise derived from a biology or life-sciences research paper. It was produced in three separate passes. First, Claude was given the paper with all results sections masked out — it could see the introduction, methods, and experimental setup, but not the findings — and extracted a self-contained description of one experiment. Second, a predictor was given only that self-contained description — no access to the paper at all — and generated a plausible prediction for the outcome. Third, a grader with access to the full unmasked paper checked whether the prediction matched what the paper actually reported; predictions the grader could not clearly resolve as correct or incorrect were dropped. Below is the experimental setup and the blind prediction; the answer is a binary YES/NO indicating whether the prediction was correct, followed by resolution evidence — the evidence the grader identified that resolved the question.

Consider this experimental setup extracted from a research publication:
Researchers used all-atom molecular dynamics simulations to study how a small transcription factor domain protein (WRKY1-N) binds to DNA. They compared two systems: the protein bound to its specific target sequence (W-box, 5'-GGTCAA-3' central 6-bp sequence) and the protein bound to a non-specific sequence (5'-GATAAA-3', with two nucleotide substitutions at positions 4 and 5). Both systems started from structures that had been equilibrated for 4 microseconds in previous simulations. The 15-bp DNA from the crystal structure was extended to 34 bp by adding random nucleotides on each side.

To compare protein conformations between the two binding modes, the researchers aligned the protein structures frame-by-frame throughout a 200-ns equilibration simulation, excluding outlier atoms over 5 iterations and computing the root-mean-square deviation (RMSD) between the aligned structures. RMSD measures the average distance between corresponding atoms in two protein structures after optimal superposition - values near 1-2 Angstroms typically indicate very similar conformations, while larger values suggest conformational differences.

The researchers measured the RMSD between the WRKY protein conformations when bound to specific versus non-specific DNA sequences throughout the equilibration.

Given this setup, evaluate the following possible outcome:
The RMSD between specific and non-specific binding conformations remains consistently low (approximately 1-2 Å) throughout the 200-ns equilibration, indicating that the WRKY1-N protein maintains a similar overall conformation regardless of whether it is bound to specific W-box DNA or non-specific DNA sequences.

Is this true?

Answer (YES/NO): YES